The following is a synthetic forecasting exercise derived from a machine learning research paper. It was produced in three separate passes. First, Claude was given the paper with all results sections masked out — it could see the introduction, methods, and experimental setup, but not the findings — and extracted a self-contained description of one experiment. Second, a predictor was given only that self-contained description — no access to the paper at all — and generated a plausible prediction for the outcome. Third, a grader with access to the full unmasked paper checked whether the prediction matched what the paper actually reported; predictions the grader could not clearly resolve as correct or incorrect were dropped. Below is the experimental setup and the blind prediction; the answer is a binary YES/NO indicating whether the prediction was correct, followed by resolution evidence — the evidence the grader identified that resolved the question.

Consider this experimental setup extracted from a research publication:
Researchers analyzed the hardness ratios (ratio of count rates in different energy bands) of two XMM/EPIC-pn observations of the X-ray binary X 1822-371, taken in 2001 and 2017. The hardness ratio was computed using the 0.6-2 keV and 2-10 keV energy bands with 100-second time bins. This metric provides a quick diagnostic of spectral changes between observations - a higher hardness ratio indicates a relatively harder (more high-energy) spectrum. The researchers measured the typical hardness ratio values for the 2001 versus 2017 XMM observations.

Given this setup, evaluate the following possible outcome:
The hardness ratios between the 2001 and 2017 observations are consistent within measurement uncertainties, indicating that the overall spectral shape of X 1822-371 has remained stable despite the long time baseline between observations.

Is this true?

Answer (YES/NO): NO